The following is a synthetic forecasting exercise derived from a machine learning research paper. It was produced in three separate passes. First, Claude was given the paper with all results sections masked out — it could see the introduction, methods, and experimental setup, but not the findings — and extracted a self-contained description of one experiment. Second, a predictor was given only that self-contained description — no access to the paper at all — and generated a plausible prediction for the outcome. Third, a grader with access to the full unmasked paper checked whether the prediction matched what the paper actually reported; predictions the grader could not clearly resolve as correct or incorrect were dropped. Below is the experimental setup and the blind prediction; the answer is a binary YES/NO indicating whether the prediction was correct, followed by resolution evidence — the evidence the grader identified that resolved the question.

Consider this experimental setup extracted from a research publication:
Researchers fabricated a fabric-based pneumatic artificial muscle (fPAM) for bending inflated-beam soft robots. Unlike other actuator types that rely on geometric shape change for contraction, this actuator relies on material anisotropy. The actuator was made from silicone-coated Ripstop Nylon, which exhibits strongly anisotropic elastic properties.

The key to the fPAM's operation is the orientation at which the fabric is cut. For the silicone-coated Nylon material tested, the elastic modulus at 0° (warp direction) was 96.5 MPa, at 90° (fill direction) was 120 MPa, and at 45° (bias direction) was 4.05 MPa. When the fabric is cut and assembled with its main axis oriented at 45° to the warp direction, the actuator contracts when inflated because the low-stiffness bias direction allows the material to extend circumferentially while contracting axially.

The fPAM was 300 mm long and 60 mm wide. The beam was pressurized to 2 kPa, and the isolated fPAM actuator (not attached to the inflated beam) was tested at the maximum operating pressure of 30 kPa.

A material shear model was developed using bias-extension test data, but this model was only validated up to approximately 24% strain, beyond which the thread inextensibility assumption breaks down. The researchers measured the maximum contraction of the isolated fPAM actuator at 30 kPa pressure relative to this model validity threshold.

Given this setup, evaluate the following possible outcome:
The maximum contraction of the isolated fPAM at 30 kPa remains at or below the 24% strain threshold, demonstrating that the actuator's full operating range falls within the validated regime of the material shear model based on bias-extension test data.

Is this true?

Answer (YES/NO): YES